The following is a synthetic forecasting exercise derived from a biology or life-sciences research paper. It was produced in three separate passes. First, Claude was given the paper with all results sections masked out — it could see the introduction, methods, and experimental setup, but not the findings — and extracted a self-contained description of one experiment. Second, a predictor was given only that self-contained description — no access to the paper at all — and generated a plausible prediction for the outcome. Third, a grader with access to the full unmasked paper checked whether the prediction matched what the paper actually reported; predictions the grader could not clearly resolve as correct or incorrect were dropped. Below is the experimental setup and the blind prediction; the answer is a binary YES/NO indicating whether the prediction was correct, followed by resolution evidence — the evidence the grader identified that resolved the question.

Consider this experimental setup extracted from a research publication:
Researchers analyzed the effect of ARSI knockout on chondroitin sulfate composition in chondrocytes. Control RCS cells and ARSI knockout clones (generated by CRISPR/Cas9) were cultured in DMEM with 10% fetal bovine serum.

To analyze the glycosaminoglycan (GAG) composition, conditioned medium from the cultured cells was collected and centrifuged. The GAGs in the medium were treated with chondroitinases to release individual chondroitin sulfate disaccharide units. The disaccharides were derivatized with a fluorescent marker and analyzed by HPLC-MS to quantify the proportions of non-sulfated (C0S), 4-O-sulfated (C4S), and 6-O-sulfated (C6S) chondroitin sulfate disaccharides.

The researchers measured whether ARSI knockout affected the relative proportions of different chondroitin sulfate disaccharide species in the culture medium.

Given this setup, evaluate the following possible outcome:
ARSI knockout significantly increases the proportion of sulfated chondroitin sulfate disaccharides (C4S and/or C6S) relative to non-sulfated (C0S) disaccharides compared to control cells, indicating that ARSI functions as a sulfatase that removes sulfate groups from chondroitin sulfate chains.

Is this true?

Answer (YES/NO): YES